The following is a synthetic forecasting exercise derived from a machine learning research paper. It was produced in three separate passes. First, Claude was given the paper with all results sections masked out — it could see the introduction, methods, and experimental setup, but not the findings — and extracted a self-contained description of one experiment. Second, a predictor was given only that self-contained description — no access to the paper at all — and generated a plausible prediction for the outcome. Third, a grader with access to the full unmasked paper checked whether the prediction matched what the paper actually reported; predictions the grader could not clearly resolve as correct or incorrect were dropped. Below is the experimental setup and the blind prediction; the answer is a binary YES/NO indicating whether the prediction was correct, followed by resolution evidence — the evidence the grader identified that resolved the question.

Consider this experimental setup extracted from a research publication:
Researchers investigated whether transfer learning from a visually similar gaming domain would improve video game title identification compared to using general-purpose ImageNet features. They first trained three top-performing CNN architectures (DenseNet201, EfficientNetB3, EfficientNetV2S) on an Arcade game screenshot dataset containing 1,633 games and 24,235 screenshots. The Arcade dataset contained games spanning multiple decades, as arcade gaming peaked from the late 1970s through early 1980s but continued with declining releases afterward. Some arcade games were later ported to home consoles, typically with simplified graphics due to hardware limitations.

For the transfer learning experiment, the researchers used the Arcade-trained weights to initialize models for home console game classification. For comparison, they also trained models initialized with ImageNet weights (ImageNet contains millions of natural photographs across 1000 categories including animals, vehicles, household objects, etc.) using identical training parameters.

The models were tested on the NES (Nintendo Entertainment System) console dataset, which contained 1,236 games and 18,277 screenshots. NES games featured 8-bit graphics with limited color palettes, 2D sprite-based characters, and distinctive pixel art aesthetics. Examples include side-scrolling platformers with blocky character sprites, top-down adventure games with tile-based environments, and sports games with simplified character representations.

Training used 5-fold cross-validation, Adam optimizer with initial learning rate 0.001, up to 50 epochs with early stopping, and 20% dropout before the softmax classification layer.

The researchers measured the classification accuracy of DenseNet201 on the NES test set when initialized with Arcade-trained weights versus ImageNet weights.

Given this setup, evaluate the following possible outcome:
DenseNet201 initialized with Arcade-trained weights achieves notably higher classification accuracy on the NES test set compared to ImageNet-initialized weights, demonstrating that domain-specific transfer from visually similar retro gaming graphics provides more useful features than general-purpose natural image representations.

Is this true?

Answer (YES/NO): NO